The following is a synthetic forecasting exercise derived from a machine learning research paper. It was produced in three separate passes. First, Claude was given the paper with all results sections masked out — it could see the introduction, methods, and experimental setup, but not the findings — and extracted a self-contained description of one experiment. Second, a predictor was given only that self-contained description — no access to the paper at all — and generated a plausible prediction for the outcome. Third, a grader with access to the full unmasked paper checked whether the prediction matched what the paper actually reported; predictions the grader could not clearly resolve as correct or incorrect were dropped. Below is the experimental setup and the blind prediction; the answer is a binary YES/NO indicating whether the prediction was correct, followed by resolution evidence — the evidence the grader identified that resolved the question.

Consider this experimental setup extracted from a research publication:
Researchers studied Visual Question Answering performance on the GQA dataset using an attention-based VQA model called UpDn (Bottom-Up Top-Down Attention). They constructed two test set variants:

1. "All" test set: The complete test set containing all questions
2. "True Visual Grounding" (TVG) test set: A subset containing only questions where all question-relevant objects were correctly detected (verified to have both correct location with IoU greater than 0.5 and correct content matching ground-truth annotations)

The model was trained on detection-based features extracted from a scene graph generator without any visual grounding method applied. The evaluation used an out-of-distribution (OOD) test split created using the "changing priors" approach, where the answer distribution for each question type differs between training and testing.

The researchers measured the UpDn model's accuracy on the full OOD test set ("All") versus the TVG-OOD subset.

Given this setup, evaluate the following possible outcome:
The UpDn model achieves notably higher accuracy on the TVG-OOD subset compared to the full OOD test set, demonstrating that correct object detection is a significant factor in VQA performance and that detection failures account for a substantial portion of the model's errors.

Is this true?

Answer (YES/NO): YES